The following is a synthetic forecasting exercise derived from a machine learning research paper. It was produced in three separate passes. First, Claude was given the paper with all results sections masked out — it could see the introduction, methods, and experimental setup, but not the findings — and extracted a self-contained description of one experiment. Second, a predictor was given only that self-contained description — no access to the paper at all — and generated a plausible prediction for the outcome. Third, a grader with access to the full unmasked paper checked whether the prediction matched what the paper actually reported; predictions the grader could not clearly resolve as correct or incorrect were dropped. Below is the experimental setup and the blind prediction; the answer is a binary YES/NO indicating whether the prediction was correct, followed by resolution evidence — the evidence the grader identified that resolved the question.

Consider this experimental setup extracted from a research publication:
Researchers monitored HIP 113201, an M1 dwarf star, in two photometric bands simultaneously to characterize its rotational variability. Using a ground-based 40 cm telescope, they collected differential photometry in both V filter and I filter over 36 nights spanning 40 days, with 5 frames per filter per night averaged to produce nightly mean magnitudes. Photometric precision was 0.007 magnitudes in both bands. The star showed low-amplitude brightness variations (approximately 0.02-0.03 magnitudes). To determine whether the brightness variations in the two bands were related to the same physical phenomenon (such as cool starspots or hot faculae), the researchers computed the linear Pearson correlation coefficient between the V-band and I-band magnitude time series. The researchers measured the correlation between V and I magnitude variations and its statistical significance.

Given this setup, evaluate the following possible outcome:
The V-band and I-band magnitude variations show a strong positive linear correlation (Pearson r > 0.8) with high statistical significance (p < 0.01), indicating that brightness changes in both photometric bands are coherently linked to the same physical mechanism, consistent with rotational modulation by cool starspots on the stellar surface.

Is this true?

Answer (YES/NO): NO